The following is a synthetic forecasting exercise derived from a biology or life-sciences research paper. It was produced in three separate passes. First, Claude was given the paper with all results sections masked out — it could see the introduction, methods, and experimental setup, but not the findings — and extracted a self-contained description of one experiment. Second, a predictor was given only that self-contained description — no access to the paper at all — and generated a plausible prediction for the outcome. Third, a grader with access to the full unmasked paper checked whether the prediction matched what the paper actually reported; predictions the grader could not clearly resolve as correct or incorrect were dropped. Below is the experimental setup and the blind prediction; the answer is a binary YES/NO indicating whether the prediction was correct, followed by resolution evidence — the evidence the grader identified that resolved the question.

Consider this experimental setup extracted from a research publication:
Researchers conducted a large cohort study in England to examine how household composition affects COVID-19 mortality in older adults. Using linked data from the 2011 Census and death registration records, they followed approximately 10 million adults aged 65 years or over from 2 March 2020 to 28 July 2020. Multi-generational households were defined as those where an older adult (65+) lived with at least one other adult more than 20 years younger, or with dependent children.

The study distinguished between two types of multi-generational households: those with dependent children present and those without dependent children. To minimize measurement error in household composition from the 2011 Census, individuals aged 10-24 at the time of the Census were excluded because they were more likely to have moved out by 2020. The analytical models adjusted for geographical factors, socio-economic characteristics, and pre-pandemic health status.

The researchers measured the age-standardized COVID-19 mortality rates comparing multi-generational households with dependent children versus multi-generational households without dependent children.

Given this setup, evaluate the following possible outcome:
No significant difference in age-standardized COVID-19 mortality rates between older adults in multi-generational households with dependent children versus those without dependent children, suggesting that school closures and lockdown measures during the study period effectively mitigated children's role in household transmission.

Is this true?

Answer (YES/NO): YES